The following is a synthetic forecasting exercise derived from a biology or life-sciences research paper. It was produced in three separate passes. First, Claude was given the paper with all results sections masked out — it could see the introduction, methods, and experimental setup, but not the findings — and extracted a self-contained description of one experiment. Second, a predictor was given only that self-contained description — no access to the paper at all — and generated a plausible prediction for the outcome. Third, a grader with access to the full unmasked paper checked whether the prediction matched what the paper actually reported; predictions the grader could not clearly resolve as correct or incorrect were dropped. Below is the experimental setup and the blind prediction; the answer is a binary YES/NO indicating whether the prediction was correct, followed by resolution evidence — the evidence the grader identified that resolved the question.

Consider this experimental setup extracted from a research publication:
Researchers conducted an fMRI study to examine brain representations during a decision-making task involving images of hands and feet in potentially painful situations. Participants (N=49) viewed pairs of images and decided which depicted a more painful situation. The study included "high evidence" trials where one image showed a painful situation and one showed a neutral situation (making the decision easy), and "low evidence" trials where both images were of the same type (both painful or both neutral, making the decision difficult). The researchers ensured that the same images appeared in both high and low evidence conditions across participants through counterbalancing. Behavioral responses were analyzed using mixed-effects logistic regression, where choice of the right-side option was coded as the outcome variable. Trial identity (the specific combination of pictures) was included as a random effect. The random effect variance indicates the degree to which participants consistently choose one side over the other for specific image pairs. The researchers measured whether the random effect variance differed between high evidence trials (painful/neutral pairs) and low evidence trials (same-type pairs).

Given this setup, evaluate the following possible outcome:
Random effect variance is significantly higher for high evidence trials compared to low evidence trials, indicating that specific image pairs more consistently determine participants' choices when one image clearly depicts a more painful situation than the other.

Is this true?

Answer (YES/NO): YES